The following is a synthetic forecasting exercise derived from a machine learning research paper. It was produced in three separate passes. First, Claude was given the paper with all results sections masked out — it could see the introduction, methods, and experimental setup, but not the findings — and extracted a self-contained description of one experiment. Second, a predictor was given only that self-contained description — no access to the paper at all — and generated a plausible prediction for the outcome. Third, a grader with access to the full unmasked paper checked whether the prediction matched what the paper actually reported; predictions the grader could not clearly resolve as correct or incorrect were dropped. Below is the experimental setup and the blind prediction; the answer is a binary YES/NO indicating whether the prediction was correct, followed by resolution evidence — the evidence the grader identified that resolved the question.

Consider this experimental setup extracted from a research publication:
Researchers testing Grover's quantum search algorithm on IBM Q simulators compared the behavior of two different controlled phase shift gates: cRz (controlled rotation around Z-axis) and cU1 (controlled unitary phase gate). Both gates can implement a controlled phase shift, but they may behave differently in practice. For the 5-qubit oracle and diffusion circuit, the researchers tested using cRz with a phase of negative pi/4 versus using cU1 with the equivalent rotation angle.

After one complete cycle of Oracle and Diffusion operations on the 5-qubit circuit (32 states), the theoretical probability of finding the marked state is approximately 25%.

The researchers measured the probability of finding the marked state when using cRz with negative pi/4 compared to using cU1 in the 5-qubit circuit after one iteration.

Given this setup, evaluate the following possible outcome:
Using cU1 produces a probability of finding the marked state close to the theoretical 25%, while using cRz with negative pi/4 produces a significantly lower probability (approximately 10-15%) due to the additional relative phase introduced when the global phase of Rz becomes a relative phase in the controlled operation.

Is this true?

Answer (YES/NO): YES